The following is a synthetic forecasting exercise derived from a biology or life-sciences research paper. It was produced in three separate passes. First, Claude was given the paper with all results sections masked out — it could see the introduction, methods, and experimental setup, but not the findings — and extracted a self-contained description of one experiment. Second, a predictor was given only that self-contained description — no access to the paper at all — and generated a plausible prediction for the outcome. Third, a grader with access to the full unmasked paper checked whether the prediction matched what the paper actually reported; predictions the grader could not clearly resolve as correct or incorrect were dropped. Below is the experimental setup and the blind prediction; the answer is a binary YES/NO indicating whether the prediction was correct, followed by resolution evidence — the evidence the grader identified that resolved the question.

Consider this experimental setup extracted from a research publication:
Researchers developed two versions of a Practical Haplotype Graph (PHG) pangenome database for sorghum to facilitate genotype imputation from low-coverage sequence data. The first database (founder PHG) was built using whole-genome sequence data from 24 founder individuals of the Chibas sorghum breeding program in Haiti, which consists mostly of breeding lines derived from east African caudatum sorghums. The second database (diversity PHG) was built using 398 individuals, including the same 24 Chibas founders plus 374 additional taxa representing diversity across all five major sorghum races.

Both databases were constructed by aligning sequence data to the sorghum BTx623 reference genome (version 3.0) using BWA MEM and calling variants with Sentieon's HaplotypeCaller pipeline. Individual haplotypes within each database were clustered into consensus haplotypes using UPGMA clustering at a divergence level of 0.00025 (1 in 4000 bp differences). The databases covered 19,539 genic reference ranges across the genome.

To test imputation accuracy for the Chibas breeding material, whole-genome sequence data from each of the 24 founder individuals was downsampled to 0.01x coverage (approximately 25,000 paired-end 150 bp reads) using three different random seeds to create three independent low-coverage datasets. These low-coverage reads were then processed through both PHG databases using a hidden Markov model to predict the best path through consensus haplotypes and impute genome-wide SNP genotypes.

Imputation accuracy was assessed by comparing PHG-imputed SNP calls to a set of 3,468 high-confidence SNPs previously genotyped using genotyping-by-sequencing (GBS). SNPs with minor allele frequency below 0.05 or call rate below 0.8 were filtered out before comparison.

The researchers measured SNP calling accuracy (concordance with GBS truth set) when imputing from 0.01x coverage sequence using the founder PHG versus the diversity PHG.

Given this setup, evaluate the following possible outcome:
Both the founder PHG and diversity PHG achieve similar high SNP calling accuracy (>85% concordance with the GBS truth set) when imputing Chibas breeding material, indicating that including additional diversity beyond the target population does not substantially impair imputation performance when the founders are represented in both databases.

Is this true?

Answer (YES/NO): NO